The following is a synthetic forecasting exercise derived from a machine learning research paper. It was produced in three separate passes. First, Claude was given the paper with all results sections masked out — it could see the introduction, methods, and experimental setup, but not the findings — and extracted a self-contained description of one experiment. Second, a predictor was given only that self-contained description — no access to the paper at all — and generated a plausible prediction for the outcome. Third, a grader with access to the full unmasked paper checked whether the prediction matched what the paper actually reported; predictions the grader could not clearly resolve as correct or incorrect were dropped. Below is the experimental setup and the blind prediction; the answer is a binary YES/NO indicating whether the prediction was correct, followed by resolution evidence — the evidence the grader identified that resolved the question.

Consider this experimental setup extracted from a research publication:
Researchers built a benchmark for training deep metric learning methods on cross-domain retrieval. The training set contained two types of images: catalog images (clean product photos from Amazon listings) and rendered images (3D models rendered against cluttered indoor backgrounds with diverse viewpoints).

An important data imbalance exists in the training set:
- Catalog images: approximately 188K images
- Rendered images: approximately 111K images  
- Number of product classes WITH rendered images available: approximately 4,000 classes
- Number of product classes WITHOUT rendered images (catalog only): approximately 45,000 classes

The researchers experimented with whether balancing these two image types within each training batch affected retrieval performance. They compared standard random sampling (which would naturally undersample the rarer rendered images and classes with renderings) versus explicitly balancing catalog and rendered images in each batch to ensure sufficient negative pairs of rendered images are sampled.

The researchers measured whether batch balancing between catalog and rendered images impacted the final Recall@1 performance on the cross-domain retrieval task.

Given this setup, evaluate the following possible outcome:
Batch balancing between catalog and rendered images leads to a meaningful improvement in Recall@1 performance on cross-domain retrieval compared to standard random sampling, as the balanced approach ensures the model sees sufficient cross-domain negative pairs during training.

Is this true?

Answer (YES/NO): YES